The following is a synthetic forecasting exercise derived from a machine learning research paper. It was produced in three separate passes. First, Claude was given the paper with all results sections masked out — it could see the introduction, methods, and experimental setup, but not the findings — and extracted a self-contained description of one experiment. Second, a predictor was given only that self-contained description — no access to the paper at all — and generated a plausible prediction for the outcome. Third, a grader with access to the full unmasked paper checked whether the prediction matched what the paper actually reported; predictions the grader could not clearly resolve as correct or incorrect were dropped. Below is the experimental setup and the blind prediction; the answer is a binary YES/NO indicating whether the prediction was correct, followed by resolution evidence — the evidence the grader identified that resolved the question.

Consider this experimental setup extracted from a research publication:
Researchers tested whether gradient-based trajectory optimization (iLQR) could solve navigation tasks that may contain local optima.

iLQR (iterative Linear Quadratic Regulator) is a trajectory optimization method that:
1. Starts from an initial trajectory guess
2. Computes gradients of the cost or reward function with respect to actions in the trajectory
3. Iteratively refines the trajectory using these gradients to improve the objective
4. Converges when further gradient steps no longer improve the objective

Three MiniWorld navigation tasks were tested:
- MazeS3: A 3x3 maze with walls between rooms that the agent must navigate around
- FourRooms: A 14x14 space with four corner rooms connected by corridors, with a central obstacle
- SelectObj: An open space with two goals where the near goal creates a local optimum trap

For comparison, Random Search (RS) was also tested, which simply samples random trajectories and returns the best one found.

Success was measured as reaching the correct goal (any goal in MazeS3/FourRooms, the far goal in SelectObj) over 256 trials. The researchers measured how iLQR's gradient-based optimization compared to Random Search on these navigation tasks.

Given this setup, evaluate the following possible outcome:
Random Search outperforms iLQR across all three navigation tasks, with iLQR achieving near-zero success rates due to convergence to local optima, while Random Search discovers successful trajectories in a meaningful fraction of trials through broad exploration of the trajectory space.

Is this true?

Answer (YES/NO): NO